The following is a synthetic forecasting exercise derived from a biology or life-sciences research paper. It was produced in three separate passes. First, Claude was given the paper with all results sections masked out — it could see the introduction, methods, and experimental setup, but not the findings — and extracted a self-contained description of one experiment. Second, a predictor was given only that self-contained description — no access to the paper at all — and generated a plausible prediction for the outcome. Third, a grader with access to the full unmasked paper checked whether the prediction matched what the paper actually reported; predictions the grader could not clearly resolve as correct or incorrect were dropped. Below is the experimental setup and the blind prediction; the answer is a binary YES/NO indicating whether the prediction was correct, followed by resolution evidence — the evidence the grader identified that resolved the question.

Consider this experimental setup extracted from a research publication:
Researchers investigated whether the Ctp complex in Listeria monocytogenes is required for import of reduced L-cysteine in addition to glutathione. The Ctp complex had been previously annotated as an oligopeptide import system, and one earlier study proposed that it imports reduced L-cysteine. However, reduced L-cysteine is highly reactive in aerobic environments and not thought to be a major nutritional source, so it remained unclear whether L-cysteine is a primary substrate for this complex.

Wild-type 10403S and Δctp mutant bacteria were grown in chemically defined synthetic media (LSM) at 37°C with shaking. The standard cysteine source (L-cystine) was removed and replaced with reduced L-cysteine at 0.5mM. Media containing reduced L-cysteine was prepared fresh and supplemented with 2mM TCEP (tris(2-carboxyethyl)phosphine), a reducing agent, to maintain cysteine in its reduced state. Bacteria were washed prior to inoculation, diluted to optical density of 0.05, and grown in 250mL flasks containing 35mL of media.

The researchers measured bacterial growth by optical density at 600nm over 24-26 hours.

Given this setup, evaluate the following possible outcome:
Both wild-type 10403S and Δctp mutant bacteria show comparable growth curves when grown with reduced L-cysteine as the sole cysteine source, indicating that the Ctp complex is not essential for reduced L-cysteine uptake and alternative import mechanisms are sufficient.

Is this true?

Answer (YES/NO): YES